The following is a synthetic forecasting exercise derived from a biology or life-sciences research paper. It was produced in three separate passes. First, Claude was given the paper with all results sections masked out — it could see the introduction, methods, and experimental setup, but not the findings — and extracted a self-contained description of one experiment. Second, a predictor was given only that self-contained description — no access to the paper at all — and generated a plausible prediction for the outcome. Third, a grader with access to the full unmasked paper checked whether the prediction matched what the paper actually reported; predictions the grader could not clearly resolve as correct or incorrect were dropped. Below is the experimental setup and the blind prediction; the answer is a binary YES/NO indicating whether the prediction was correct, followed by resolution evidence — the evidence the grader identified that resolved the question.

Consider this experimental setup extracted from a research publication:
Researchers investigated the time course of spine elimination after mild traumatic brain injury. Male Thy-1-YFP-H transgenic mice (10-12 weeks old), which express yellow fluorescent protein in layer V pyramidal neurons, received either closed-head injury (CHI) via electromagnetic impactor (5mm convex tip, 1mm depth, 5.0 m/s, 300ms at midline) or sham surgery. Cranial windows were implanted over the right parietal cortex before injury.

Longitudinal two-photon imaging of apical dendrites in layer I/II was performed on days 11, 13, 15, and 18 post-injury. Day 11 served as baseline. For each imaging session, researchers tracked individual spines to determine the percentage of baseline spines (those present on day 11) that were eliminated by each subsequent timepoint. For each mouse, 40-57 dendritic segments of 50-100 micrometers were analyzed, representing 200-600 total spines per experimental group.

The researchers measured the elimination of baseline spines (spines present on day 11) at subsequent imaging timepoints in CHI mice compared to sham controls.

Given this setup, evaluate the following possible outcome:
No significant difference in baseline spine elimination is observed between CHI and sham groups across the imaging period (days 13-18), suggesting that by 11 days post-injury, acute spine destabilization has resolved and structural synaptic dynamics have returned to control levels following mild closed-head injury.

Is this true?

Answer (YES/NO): YES